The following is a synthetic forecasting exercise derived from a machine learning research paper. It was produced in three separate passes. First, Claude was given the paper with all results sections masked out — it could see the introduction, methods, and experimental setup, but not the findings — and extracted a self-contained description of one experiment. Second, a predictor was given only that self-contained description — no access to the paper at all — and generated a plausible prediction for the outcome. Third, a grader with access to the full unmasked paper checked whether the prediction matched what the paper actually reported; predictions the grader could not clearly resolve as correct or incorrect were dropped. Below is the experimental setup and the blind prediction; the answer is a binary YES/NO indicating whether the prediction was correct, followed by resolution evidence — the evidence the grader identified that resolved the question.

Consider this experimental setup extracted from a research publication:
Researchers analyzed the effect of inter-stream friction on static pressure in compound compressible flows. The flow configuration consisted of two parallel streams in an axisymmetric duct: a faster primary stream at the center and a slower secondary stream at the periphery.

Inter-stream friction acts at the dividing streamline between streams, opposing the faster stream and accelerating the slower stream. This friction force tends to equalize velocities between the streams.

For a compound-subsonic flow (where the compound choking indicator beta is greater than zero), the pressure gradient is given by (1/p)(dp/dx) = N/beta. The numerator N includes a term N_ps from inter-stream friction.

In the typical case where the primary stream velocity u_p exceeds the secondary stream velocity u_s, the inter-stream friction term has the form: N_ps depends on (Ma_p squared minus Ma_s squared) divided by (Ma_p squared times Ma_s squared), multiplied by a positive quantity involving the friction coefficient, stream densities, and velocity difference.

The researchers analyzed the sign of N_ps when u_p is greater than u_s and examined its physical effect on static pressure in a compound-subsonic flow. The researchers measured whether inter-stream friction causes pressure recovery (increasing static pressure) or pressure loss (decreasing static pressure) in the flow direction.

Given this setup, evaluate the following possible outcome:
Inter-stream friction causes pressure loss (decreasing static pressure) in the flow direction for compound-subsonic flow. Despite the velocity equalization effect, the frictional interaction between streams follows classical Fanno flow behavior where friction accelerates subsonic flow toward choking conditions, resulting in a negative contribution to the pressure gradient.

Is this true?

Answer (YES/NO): NO